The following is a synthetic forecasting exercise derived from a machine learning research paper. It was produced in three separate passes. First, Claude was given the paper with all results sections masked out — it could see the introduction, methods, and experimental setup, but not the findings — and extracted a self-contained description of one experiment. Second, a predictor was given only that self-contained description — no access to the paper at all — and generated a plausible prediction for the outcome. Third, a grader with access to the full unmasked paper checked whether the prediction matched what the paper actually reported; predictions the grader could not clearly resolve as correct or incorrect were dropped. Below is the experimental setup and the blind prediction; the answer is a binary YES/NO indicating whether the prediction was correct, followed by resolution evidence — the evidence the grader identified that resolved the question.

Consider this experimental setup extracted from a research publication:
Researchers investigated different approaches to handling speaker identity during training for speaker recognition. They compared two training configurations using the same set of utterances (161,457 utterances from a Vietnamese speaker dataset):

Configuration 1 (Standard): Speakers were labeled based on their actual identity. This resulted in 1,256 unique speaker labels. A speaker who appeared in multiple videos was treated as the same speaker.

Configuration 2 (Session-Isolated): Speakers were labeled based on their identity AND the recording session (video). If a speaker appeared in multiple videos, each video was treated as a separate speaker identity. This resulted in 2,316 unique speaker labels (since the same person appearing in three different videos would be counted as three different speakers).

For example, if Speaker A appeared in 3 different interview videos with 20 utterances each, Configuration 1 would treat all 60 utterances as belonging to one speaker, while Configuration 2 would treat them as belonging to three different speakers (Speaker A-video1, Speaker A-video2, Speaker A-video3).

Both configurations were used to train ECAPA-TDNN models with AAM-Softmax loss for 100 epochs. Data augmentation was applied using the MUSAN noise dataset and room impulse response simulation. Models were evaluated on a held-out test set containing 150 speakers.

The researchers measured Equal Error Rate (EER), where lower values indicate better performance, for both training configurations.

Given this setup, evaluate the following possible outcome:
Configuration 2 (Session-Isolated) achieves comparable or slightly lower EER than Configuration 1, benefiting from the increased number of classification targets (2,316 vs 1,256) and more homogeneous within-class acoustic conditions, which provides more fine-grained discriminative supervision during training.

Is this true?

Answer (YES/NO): NO